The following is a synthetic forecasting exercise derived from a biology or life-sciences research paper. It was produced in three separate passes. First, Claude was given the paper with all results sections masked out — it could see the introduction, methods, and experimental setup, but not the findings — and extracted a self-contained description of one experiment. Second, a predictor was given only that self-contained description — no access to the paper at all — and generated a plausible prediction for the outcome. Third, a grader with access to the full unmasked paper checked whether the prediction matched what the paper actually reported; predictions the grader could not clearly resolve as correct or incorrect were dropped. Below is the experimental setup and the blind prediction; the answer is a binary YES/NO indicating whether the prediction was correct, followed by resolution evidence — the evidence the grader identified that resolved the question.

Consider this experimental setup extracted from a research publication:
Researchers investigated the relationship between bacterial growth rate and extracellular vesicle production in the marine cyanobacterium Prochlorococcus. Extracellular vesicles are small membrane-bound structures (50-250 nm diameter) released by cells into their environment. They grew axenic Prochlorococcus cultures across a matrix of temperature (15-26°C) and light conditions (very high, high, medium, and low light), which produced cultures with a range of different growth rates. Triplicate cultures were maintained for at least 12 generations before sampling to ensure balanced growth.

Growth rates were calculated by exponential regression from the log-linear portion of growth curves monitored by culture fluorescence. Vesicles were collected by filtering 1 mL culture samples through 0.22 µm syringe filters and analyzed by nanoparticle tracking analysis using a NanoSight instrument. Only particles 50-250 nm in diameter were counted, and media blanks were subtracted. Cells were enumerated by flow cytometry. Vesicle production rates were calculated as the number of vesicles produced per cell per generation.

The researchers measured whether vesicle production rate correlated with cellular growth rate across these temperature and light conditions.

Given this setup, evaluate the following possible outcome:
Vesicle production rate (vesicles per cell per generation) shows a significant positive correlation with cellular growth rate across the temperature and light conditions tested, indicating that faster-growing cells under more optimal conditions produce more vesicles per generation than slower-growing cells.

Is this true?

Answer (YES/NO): NO